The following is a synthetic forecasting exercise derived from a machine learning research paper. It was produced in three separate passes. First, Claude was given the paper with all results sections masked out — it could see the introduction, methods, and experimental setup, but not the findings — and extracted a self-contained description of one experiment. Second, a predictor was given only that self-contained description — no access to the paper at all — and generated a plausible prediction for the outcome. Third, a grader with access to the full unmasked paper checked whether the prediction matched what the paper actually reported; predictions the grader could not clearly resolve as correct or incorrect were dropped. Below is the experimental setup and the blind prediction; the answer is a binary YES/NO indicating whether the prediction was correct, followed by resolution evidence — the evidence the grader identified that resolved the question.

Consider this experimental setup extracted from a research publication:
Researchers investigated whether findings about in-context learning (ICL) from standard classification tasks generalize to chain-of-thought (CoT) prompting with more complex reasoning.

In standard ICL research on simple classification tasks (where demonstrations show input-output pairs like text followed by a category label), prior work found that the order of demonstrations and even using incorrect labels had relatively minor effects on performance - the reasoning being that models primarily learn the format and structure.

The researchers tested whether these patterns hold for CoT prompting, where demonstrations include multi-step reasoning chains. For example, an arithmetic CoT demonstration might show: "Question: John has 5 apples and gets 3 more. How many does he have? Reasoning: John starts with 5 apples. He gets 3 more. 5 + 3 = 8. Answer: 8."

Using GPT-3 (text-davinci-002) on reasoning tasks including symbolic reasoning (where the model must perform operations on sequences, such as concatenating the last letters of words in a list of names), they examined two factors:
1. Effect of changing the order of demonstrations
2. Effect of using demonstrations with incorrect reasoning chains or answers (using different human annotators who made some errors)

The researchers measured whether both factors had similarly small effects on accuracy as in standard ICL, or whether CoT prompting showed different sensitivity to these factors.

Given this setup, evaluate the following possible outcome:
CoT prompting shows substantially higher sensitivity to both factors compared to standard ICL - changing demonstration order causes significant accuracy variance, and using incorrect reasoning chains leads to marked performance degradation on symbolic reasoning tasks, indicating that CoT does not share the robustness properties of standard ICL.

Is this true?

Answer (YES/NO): NO